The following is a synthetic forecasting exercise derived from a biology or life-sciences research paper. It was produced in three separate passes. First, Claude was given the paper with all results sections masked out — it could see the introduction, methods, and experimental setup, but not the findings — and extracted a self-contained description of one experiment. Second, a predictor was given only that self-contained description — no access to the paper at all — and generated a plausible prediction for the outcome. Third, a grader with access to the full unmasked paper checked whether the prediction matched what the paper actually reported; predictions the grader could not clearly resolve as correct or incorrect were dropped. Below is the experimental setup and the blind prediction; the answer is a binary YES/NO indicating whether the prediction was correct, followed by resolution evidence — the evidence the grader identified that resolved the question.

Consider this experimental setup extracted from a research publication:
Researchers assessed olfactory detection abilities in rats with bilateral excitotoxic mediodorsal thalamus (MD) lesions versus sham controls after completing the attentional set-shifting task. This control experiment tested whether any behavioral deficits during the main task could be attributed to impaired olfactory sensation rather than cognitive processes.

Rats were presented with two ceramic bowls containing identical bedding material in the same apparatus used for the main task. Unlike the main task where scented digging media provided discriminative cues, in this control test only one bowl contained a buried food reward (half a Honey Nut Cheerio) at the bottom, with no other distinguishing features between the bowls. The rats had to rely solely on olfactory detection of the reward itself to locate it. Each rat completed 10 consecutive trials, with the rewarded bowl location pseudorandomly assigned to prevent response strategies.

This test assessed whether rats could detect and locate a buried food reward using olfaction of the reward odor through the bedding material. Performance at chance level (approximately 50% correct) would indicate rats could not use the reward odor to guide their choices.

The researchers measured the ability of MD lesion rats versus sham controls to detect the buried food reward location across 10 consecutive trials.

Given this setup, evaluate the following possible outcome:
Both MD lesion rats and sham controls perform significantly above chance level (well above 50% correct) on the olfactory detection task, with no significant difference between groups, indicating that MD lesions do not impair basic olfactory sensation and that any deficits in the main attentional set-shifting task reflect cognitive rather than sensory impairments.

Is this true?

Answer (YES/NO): NO